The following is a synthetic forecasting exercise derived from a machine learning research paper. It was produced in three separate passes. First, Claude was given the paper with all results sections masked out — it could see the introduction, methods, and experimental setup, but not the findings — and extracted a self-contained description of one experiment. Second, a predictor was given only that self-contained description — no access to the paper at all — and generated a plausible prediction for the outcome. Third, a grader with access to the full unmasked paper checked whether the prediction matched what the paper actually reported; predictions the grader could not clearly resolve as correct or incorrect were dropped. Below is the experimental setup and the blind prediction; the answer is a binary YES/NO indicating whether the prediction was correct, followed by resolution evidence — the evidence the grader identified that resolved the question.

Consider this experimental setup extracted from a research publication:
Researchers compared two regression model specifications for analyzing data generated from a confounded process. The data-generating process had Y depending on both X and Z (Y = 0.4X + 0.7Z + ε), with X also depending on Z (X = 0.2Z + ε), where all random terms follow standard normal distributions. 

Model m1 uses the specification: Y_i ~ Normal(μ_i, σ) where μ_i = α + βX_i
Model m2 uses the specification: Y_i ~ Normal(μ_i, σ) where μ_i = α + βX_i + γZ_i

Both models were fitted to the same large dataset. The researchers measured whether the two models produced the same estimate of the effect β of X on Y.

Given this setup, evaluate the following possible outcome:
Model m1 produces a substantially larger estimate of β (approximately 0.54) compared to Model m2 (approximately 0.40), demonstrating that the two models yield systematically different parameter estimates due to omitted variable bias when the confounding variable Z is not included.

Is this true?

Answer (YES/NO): YES